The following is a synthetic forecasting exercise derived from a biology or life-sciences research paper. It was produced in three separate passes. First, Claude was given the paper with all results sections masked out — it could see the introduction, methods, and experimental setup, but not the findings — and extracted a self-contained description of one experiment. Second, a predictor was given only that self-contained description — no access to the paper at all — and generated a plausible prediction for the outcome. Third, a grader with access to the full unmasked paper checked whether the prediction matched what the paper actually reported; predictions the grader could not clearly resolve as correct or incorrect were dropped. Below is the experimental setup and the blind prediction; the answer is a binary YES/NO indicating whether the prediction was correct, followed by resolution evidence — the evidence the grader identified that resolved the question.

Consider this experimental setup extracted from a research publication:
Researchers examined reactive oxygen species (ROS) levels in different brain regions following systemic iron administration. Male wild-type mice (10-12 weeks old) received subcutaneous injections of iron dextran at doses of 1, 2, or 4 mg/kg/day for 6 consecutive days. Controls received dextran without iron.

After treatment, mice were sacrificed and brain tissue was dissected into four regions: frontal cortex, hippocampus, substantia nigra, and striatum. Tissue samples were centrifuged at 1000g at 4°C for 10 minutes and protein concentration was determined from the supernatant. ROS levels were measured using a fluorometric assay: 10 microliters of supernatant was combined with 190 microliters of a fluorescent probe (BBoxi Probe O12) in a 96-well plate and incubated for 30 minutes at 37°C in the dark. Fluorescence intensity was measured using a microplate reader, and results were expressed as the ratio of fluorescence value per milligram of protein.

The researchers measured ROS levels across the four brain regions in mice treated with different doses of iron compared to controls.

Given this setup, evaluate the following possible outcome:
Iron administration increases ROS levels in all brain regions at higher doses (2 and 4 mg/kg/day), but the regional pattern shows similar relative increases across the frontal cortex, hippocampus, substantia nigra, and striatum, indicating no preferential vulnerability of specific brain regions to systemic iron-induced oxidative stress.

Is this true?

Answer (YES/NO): NO